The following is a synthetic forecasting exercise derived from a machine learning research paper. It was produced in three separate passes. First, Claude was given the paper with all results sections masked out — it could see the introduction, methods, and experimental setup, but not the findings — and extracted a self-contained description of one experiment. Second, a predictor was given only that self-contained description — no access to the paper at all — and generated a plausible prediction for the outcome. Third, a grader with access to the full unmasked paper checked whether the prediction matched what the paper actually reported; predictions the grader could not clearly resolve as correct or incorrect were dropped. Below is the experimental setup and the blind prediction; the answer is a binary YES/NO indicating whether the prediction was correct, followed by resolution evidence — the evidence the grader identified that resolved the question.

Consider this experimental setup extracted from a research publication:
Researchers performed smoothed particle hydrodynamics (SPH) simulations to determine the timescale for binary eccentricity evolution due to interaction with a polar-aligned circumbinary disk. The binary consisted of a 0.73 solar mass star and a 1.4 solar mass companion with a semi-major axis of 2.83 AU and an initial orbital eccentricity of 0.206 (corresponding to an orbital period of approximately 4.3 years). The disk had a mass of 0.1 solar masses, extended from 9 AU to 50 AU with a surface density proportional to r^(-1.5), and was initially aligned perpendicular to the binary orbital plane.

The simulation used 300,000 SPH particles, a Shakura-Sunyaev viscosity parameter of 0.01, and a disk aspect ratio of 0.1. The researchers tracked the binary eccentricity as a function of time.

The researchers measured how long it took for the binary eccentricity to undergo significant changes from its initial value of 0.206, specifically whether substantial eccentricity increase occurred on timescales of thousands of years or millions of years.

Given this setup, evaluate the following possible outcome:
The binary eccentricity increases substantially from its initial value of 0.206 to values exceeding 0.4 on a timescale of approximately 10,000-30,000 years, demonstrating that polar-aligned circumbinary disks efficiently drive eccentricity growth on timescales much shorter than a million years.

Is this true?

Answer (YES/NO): YES